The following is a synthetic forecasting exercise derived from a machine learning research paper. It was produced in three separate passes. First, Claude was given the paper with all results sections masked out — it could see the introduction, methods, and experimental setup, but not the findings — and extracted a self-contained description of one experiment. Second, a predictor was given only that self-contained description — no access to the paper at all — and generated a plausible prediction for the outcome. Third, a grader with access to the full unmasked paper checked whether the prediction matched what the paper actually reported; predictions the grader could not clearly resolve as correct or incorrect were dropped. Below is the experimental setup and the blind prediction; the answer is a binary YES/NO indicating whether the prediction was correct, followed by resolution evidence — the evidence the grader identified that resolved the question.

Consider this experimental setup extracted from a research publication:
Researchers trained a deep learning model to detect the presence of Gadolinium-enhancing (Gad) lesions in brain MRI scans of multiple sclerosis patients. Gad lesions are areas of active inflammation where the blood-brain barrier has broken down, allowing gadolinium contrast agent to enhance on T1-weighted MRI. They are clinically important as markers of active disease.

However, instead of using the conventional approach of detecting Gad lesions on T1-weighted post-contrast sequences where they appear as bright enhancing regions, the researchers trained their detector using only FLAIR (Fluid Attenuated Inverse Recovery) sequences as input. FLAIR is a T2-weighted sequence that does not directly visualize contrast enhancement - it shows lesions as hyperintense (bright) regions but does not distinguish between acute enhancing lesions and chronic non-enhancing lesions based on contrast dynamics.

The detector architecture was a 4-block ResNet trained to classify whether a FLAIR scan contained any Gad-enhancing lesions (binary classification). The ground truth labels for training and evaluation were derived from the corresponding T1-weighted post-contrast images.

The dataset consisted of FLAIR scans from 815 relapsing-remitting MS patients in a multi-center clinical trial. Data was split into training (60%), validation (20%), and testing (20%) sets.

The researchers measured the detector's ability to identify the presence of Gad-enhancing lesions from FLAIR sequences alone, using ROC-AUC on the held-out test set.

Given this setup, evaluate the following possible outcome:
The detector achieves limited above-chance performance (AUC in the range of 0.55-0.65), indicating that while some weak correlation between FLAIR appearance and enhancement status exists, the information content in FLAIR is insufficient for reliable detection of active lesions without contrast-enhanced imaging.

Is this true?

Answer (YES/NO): NO